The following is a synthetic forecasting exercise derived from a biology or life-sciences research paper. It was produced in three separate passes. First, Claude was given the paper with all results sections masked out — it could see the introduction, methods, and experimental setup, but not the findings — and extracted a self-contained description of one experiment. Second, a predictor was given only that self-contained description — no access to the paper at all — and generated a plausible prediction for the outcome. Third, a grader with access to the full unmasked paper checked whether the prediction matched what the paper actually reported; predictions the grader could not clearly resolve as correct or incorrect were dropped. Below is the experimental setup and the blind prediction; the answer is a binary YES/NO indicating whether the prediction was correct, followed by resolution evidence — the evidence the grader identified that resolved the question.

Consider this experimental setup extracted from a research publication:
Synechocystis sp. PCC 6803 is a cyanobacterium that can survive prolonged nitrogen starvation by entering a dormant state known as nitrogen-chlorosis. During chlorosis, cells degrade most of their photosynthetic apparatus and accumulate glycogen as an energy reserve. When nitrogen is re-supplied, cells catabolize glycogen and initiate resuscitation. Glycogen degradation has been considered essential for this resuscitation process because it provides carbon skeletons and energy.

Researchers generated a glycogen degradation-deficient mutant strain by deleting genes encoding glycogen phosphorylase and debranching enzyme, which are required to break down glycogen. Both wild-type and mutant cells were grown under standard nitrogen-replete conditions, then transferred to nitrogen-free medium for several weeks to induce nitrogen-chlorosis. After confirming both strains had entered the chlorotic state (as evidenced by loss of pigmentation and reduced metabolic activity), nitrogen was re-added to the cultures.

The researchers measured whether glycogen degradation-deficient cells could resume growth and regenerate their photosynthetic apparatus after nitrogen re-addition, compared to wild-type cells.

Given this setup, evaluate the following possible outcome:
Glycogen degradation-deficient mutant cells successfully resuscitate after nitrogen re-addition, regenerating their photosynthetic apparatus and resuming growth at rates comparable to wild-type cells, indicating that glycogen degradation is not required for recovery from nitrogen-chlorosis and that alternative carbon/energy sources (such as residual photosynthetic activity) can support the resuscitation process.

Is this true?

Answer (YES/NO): NO